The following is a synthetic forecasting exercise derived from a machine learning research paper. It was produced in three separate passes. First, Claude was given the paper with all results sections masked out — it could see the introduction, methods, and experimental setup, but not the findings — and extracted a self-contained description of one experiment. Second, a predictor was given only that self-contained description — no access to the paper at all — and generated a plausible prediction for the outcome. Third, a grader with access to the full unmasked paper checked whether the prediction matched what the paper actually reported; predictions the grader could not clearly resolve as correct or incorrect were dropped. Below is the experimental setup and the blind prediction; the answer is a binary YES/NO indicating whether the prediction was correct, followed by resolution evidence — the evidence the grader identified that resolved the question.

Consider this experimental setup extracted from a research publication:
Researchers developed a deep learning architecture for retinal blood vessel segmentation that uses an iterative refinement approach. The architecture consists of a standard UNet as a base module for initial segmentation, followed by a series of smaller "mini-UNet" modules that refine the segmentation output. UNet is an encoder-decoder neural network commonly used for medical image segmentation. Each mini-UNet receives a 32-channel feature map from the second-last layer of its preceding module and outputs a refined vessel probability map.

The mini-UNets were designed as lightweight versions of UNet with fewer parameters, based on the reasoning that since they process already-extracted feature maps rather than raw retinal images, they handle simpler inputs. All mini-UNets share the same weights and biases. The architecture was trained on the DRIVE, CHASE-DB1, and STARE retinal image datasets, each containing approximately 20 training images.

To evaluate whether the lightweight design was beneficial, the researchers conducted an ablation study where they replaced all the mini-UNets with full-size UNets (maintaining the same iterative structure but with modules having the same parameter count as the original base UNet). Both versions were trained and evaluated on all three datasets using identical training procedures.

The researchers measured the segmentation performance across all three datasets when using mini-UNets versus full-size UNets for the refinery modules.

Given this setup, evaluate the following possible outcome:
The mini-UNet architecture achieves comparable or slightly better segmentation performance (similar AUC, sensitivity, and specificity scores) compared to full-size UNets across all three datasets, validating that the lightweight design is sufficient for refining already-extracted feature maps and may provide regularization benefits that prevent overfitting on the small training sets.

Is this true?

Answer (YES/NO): YES